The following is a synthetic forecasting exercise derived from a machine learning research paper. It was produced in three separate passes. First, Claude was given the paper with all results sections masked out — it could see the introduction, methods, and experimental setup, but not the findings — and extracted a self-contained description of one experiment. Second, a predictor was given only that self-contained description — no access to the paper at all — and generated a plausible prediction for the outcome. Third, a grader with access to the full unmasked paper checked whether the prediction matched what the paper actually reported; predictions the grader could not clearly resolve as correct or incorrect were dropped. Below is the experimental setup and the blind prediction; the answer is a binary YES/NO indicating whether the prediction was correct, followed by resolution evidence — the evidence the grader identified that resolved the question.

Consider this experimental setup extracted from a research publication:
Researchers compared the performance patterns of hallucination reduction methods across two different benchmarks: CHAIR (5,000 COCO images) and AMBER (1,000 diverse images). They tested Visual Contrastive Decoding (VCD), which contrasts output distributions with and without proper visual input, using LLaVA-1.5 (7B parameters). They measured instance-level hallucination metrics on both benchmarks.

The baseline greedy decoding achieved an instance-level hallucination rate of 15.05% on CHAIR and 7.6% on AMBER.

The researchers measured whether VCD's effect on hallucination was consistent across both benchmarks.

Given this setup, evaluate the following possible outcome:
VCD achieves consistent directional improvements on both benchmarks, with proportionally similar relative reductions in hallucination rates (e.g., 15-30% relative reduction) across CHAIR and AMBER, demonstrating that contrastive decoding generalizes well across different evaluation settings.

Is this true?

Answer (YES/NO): NO